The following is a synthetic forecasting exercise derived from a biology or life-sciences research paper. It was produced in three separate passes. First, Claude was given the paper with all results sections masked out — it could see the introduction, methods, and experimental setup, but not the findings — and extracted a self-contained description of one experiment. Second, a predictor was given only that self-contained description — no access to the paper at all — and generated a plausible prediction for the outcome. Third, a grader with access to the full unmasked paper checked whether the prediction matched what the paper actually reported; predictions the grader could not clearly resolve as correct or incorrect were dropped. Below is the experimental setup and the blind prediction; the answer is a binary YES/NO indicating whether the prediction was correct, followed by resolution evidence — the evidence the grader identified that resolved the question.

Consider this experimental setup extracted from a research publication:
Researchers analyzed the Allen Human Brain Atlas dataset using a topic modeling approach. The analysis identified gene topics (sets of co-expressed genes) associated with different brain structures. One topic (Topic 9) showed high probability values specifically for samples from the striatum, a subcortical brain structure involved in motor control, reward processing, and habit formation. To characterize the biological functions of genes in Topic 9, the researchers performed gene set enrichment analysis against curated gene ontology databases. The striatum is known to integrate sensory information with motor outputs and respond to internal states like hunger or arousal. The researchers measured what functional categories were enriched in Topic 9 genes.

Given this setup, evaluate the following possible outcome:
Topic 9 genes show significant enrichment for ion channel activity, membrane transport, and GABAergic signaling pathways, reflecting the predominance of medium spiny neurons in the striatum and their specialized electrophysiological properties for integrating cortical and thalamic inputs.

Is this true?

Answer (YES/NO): NO